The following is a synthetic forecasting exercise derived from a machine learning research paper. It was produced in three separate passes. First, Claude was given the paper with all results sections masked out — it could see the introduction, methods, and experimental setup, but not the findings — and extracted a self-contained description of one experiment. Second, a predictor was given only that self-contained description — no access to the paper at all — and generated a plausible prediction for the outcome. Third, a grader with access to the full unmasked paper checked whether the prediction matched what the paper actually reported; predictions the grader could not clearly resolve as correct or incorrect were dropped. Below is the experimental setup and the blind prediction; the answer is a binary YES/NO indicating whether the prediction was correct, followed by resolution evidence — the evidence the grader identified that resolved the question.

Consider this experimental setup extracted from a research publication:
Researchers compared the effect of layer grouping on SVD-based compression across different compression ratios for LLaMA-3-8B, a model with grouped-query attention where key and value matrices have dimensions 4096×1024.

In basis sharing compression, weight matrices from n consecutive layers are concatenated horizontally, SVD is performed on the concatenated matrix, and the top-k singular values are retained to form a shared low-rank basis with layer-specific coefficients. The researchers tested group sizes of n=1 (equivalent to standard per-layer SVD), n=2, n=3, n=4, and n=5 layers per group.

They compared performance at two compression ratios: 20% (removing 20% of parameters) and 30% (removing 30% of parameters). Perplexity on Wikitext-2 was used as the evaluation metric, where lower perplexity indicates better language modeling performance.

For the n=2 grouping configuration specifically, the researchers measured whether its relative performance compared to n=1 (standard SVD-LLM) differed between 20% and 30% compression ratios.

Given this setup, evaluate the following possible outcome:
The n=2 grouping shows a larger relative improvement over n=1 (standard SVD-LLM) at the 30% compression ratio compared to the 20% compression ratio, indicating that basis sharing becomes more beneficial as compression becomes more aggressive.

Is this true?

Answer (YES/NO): NO